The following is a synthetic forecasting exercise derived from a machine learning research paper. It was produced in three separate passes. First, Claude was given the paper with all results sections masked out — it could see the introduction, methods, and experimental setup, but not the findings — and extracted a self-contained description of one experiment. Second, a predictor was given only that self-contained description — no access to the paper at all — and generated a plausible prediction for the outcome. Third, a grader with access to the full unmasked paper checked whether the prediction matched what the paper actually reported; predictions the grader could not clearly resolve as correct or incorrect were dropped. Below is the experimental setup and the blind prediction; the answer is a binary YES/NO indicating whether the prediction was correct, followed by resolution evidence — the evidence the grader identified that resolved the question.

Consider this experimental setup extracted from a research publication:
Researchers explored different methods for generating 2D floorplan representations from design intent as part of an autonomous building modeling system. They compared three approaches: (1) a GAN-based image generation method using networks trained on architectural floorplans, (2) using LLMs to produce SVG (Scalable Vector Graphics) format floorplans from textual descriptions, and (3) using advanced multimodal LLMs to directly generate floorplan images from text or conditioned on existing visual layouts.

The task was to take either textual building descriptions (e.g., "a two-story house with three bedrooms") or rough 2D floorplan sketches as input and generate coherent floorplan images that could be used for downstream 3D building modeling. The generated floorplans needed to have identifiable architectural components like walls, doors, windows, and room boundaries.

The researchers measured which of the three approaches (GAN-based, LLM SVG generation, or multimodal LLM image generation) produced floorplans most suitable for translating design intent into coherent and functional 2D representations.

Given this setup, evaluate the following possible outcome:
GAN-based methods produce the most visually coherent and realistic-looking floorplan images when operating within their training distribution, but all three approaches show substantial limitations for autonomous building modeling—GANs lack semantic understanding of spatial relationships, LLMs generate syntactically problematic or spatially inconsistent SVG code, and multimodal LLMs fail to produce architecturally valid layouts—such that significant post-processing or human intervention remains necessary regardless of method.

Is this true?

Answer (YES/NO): NO